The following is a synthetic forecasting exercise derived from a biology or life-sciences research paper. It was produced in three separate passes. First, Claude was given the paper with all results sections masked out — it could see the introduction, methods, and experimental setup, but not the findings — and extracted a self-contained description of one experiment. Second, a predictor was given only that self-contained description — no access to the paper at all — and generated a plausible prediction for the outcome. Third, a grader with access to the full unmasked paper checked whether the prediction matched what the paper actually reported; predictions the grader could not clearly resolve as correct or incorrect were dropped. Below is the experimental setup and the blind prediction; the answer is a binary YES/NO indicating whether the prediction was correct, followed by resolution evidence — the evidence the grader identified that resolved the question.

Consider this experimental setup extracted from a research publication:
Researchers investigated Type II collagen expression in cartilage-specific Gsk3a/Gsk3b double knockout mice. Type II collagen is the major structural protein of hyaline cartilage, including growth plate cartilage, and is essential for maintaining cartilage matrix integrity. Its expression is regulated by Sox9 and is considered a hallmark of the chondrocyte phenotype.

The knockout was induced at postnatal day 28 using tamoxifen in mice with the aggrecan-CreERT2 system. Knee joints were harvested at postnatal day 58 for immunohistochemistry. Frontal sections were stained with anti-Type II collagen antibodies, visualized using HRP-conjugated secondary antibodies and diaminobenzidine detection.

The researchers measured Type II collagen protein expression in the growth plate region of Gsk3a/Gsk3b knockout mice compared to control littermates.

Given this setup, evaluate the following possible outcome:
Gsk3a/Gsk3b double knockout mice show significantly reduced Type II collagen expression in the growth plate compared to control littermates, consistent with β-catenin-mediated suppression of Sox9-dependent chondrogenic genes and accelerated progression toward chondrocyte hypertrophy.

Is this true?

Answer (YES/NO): NO